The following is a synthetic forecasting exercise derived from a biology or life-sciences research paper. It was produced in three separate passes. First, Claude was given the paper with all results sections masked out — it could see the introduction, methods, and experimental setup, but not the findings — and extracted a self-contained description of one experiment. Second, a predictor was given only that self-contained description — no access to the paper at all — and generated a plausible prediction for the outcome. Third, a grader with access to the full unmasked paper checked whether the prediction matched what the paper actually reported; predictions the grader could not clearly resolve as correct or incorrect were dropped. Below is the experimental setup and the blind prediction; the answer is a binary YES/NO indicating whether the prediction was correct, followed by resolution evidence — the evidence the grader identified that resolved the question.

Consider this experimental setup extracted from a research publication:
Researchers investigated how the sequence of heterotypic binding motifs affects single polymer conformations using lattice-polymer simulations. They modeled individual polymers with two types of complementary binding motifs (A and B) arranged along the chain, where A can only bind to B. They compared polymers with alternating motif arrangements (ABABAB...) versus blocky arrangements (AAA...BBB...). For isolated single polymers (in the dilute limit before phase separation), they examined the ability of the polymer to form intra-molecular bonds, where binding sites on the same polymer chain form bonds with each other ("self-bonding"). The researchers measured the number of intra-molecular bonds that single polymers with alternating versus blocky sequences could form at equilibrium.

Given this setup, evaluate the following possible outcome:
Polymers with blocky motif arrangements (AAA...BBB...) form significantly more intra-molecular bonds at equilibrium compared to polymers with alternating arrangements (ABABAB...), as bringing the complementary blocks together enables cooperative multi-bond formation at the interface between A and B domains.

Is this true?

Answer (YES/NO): NO